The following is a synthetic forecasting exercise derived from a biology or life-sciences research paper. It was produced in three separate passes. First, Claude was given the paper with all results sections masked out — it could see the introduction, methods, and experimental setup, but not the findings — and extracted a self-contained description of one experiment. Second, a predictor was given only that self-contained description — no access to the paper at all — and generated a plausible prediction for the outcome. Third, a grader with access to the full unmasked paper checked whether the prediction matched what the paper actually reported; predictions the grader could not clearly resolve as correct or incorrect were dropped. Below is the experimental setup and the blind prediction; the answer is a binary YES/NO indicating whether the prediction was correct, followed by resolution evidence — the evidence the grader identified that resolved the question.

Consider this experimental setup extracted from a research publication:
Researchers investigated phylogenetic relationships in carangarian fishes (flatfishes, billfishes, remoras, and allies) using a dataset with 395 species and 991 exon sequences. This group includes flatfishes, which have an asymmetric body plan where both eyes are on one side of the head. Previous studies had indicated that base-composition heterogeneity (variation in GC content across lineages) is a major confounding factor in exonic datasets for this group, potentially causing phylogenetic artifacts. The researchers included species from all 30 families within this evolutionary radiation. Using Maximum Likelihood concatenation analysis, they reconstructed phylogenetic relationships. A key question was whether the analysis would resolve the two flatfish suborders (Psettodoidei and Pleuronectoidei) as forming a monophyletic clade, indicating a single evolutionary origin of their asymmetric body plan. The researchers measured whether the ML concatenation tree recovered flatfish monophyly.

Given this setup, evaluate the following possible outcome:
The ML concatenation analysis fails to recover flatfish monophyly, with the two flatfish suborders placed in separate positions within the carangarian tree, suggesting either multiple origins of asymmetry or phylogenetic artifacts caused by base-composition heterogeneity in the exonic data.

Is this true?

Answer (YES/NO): YES